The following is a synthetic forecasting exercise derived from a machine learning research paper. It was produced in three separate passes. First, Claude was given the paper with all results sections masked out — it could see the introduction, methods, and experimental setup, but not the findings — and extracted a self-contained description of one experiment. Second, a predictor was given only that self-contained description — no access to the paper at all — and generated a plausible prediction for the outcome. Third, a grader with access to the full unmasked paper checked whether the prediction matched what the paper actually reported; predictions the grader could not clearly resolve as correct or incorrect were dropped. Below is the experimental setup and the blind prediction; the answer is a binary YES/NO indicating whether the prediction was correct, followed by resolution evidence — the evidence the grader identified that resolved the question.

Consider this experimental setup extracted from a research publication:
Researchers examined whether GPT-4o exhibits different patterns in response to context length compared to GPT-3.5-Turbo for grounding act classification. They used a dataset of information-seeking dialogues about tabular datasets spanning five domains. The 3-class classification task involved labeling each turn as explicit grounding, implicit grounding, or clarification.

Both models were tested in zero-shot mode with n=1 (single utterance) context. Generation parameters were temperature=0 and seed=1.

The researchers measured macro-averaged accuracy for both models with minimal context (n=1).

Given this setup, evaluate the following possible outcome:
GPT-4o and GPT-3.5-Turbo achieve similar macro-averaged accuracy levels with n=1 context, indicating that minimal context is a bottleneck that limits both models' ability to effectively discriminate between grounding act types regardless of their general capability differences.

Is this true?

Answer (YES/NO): NO